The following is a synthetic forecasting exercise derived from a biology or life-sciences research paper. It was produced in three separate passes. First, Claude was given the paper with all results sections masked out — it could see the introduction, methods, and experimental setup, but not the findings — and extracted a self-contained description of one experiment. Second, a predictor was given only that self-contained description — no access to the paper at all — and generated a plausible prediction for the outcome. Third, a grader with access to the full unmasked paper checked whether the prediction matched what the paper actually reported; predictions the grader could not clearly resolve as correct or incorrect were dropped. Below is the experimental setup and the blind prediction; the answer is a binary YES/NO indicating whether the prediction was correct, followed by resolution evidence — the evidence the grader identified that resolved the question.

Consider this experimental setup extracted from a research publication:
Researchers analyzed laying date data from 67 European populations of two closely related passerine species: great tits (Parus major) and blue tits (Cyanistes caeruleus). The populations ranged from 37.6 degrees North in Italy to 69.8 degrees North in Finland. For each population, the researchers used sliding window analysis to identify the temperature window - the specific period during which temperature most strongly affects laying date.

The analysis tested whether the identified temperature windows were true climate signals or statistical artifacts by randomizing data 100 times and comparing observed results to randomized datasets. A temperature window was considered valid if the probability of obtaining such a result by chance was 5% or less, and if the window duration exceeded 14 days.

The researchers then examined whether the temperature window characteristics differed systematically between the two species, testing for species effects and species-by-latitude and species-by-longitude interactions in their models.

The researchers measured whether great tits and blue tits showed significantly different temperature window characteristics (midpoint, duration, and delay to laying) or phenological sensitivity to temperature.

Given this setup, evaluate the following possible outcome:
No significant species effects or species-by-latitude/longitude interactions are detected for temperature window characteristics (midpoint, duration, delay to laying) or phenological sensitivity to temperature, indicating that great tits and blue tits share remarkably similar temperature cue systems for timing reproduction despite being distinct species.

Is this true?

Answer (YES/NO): YES